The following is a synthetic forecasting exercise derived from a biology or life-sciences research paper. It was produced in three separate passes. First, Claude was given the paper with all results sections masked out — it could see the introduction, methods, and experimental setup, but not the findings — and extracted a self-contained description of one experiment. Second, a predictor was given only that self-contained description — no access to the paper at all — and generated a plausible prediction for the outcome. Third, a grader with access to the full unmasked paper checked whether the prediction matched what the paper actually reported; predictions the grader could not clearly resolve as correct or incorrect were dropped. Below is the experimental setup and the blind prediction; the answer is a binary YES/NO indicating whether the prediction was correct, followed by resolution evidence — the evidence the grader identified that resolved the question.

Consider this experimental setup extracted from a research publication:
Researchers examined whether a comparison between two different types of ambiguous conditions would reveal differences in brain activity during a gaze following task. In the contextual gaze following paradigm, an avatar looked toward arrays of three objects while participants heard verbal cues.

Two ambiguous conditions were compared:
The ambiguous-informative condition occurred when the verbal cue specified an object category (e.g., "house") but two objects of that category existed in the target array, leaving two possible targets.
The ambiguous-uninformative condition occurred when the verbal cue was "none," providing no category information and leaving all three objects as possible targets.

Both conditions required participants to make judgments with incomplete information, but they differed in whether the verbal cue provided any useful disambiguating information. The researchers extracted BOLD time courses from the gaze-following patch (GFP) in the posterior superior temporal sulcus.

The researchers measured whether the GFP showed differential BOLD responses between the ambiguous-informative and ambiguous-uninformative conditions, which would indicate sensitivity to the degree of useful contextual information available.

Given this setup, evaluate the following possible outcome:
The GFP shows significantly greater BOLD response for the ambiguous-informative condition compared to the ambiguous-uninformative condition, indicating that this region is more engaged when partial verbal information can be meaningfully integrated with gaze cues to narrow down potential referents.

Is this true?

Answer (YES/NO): NO